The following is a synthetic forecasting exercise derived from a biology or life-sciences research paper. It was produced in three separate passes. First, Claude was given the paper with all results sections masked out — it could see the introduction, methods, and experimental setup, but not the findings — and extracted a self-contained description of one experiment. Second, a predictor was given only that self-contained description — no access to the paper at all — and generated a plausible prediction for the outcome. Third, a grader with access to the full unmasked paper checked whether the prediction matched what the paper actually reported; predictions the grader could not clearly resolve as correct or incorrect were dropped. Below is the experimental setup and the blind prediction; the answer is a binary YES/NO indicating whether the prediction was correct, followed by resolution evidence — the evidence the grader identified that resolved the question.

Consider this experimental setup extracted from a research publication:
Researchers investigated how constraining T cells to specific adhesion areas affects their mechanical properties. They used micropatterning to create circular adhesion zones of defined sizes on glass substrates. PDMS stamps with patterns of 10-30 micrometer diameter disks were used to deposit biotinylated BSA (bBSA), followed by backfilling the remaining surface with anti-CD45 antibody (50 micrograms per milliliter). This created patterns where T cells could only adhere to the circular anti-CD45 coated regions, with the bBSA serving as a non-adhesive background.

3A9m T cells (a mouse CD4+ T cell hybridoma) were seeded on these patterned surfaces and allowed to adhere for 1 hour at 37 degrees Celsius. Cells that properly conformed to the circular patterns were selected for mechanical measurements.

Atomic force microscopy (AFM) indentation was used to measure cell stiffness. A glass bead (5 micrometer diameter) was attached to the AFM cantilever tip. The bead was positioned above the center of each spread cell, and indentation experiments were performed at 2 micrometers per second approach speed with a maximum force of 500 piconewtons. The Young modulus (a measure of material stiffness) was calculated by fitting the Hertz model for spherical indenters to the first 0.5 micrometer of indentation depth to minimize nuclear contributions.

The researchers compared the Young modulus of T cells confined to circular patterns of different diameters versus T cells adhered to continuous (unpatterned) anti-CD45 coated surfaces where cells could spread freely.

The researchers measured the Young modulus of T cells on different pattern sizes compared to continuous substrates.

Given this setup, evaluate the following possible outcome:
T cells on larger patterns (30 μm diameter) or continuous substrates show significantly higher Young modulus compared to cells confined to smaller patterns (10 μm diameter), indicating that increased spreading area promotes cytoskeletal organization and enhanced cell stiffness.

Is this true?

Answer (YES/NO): NO